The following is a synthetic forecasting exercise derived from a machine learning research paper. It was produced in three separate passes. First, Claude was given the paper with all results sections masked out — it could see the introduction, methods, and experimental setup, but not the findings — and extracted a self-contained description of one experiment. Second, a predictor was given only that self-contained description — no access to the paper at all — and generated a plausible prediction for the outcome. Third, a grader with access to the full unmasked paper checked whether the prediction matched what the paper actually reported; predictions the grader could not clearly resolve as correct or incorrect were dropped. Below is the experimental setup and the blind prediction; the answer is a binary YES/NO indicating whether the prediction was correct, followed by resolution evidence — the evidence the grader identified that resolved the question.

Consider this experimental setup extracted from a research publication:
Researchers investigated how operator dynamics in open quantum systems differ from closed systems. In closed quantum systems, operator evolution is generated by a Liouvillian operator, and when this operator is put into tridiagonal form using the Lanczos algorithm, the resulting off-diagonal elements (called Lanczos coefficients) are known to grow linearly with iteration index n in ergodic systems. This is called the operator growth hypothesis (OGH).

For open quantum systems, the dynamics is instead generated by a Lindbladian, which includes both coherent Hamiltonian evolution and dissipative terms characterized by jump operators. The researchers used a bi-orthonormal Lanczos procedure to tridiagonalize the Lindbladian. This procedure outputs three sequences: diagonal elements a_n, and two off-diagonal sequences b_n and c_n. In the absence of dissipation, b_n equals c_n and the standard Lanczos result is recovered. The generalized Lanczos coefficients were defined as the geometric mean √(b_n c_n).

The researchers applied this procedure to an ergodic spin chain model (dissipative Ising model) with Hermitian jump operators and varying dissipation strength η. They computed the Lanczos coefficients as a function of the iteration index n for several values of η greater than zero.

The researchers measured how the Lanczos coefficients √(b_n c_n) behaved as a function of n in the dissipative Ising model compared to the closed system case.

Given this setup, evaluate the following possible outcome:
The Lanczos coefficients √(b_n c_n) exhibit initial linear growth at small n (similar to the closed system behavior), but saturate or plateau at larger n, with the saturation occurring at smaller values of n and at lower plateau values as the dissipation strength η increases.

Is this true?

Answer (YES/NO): NO